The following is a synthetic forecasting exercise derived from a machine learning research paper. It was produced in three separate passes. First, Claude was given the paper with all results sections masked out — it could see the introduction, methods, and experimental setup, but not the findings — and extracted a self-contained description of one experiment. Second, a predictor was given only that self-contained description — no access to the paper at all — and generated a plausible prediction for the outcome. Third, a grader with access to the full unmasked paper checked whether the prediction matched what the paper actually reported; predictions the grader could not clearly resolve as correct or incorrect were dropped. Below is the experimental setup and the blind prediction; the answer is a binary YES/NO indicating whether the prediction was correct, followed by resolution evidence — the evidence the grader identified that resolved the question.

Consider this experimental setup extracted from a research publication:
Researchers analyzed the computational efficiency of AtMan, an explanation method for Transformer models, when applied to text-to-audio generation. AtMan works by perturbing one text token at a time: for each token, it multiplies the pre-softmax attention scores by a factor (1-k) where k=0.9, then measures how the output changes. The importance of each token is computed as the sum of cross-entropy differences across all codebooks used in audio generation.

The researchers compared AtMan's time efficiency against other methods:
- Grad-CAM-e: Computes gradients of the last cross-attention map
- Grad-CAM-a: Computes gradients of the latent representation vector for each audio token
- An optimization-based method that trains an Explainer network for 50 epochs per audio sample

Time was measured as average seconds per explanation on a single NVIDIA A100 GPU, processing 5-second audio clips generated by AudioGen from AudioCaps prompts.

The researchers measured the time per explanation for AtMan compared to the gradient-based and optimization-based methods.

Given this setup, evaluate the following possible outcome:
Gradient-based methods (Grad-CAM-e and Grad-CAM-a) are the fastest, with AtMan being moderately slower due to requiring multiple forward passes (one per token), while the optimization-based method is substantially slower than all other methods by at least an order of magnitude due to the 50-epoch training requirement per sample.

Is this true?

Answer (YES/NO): NO